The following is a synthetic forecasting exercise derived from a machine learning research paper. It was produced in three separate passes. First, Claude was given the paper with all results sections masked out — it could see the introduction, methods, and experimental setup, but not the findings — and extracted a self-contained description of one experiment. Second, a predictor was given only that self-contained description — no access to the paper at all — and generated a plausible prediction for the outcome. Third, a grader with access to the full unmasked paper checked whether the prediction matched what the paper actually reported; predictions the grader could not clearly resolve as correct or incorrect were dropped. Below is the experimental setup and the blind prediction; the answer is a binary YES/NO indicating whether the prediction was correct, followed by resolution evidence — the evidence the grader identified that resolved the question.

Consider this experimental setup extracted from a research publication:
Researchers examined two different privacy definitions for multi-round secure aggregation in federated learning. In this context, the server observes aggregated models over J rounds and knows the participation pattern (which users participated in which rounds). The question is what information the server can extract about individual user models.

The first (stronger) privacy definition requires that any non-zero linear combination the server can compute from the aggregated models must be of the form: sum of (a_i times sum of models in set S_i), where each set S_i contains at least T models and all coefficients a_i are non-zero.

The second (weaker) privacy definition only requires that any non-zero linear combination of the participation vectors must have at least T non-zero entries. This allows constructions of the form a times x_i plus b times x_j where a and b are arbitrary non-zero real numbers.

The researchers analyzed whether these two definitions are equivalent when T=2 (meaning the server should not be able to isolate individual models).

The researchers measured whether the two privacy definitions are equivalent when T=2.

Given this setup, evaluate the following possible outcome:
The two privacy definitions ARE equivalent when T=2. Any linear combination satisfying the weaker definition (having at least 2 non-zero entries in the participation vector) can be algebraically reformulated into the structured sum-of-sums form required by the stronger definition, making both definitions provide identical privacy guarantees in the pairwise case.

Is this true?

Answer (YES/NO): NO